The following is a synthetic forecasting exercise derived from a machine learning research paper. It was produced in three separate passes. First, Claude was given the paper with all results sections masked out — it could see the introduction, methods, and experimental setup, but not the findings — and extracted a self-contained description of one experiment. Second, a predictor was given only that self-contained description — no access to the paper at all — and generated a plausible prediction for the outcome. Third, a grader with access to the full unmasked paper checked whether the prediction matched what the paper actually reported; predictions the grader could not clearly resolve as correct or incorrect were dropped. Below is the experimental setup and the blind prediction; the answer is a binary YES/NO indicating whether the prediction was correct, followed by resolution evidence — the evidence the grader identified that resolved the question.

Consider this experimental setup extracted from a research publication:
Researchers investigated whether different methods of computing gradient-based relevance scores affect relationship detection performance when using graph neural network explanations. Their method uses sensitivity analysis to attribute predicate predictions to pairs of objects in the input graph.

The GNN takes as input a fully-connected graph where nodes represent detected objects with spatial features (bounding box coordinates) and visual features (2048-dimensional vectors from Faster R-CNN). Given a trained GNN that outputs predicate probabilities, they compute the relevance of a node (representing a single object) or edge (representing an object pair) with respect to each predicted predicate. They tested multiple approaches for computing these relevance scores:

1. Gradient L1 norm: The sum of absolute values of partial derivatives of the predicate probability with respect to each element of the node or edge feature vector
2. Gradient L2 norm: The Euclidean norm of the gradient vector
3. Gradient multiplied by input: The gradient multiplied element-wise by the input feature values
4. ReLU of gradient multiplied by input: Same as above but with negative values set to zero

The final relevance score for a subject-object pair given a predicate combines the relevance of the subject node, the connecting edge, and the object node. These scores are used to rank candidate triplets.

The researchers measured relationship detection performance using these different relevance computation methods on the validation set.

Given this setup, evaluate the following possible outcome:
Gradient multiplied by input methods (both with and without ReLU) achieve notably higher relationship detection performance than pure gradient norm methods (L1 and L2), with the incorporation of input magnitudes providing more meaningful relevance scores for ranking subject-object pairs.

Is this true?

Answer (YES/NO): NO